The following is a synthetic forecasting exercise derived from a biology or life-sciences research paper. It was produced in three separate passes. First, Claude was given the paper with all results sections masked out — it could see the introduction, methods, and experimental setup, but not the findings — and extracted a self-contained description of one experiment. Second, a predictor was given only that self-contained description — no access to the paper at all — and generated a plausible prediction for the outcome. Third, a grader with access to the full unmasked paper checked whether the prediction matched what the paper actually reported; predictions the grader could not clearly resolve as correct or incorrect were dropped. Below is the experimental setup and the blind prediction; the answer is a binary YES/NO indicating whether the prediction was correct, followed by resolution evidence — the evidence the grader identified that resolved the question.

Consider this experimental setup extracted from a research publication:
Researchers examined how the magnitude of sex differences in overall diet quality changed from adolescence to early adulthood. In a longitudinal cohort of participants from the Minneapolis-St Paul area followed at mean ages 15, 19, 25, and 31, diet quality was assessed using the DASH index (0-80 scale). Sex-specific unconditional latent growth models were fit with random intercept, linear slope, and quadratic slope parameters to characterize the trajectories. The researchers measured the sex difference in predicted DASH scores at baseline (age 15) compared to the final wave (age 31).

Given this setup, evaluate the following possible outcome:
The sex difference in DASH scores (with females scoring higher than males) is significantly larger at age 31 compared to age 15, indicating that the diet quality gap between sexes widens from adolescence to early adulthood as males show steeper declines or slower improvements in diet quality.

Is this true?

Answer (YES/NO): YES